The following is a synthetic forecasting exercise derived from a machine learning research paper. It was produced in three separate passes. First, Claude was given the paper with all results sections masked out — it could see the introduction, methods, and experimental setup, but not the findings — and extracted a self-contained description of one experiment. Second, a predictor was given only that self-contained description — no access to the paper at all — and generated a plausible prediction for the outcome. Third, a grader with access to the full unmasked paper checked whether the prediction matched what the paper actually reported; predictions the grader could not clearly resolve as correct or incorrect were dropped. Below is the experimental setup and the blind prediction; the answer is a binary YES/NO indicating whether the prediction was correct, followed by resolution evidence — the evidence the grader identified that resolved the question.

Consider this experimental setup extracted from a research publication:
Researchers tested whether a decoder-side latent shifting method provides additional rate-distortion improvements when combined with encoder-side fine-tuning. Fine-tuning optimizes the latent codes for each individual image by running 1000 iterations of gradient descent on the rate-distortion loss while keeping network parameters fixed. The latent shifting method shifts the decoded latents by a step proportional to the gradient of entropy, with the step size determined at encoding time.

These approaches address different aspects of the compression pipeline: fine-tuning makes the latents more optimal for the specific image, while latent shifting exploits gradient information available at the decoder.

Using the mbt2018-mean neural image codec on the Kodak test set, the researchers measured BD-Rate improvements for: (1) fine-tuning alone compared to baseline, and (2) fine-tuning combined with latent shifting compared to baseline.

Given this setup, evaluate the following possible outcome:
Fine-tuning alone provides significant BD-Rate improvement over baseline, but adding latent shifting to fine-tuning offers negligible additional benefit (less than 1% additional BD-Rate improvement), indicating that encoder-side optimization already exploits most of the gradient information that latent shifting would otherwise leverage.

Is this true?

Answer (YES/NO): NO